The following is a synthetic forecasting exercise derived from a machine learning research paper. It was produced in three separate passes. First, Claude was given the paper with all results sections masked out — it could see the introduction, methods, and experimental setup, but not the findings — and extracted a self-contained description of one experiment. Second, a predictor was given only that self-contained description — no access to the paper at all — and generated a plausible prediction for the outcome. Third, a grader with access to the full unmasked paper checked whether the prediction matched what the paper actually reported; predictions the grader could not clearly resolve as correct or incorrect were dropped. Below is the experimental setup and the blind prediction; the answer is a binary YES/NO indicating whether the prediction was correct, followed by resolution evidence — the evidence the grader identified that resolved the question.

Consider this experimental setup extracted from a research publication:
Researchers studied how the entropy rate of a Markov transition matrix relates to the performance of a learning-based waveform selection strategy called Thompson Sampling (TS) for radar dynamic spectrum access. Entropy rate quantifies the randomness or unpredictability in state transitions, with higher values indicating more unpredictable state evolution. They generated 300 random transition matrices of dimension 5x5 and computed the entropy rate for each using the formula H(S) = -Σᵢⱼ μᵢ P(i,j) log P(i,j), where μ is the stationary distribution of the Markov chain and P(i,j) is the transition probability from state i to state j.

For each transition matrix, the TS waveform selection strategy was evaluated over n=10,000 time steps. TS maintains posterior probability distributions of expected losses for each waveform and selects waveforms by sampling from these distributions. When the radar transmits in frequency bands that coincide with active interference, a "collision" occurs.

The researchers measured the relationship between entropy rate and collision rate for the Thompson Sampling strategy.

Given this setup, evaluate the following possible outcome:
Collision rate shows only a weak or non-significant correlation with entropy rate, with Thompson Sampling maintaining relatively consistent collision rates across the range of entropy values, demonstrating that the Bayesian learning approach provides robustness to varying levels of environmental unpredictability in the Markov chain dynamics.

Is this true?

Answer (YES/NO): NO